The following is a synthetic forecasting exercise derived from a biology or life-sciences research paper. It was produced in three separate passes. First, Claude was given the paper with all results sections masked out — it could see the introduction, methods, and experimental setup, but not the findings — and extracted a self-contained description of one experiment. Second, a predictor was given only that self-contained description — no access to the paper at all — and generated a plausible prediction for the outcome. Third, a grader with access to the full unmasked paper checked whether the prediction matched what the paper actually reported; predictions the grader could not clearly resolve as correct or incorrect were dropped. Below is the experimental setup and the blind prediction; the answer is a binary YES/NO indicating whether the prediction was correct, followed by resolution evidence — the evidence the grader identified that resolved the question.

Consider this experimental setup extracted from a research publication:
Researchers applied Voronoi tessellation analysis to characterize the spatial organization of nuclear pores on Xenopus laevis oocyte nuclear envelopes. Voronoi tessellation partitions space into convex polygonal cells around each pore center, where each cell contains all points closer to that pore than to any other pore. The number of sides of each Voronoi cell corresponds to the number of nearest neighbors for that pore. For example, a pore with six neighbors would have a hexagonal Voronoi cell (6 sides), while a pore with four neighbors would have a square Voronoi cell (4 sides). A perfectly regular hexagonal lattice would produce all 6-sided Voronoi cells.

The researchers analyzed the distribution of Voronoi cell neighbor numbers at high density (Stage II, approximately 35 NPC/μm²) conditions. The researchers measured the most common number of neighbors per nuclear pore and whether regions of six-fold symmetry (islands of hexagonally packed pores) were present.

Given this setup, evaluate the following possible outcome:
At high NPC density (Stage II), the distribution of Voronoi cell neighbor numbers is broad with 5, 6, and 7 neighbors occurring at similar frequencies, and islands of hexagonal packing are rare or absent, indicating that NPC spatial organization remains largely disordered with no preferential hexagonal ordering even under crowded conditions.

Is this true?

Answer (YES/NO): NO